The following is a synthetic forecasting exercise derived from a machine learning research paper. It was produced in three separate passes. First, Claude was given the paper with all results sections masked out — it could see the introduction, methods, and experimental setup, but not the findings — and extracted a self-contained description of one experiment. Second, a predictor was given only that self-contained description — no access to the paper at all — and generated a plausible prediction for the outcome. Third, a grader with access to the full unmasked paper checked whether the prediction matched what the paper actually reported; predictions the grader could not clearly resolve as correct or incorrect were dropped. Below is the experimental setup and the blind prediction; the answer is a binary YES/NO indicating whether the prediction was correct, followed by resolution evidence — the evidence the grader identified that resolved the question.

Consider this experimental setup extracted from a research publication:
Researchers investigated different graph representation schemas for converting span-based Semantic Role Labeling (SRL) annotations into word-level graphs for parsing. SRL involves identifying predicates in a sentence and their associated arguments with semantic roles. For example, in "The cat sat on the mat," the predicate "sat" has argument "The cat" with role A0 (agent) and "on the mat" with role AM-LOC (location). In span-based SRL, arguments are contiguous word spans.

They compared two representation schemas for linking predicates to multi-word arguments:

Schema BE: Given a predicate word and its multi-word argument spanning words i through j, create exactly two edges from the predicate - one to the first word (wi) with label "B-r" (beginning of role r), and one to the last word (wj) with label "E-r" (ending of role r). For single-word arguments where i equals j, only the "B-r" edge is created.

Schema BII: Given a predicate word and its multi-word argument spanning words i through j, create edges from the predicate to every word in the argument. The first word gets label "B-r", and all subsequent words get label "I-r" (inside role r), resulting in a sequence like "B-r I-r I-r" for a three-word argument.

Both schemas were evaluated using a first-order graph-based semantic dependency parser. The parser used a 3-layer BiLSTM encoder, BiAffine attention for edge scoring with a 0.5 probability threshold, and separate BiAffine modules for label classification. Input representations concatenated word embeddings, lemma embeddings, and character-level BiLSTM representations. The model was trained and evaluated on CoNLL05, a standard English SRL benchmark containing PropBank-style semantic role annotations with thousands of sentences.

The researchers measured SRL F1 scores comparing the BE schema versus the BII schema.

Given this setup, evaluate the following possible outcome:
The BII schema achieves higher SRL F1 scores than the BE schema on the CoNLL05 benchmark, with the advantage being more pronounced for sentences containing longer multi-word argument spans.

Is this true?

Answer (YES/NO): NO